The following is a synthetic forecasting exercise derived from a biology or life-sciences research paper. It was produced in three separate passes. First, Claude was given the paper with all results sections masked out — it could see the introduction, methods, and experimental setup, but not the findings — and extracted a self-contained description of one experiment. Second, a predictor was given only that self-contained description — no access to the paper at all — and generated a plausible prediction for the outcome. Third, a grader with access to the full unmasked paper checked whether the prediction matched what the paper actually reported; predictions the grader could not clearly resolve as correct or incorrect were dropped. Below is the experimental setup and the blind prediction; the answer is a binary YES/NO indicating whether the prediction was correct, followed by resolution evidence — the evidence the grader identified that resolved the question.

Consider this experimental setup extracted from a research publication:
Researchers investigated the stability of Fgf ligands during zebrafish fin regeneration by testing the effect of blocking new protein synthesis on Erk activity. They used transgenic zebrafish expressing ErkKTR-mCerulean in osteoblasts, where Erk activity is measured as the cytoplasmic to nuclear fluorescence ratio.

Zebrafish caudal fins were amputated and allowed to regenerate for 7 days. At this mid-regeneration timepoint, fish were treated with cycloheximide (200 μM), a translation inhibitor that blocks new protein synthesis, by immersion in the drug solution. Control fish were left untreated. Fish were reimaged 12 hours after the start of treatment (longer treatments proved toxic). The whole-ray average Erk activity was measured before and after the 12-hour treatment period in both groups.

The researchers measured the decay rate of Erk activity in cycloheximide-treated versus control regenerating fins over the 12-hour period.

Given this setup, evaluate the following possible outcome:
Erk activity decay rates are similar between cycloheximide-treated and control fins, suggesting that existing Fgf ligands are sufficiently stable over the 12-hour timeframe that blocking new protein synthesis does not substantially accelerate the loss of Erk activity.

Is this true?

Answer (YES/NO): YES